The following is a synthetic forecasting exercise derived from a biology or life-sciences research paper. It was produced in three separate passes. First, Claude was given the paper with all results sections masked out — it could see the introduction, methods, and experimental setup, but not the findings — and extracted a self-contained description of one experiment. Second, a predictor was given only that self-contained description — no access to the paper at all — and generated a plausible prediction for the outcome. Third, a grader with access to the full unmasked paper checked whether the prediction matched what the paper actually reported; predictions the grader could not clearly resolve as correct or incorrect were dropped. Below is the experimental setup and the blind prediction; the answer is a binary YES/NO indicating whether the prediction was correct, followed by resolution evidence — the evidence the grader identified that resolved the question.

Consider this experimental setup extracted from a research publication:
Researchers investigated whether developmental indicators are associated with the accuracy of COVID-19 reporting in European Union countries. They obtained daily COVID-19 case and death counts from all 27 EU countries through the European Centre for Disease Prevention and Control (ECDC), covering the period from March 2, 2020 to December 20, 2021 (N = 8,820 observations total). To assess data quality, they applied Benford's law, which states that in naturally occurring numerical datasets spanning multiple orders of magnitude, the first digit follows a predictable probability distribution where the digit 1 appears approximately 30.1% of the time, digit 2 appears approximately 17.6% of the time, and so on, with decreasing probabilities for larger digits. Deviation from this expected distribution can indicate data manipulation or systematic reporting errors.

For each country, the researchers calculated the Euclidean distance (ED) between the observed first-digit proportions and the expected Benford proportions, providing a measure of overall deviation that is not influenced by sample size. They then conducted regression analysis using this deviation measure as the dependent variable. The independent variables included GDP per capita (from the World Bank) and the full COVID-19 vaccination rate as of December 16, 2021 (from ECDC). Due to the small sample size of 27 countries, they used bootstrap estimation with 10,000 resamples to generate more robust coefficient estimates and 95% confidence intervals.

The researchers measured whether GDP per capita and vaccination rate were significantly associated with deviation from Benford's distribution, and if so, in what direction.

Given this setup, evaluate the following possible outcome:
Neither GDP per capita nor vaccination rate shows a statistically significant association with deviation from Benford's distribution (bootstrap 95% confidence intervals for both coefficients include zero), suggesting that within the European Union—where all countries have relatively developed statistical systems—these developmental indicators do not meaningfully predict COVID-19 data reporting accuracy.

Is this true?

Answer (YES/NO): NO